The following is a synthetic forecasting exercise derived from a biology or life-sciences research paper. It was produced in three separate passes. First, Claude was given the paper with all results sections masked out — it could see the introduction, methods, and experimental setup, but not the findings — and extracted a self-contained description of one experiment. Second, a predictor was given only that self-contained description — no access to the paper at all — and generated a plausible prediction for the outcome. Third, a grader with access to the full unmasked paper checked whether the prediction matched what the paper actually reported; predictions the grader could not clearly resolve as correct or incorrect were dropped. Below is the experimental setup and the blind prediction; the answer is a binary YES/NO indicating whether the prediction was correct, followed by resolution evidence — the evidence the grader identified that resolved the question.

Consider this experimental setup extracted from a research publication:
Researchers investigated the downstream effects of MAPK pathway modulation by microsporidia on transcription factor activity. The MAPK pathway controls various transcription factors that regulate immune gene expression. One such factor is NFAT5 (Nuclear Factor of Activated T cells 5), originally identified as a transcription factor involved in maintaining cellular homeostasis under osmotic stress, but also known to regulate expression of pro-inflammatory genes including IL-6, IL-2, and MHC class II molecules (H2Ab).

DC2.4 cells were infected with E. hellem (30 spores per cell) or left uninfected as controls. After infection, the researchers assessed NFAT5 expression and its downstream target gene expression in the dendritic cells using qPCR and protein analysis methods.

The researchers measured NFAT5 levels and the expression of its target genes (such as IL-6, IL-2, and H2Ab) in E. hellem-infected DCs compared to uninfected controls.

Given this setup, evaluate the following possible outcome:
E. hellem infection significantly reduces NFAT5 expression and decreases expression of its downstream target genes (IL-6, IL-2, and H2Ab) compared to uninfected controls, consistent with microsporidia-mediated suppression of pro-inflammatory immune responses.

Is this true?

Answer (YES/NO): NO